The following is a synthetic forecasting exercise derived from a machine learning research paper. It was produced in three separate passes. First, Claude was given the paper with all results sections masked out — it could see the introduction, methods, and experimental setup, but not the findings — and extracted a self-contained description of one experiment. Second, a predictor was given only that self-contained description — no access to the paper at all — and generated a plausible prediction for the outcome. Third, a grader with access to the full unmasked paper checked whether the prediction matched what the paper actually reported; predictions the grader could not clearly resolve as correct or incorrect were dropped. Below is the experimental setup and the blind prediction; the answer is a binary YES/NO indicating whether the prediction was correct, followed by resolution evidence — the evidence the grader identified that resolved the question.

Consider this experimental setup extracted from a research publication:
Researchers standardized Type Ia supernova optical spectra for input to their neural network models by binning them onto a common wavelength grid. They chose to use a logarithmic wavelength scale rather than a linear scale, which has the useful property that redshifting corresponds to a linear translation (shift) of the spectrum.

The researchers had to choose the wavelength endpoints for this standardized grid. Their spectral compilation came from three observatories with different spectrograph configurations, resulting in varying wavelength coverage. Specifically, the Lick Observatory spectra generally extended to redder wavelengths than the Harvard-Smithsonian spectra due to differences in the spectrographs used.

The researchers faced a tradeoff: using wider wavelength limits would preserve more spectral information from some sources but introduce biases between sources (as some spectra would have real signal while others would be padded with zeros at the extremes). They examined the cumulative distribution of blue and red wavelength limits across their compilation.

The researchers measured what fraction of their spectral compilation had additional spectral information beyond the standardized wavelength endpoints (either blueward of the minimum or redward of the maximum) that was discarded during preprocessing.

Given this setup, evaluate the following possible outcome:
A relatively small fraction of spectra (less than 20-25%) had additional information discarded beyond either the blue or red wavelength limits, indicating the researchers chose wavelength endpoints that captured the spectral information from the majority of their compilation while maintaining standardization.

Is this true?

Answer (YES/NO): NO